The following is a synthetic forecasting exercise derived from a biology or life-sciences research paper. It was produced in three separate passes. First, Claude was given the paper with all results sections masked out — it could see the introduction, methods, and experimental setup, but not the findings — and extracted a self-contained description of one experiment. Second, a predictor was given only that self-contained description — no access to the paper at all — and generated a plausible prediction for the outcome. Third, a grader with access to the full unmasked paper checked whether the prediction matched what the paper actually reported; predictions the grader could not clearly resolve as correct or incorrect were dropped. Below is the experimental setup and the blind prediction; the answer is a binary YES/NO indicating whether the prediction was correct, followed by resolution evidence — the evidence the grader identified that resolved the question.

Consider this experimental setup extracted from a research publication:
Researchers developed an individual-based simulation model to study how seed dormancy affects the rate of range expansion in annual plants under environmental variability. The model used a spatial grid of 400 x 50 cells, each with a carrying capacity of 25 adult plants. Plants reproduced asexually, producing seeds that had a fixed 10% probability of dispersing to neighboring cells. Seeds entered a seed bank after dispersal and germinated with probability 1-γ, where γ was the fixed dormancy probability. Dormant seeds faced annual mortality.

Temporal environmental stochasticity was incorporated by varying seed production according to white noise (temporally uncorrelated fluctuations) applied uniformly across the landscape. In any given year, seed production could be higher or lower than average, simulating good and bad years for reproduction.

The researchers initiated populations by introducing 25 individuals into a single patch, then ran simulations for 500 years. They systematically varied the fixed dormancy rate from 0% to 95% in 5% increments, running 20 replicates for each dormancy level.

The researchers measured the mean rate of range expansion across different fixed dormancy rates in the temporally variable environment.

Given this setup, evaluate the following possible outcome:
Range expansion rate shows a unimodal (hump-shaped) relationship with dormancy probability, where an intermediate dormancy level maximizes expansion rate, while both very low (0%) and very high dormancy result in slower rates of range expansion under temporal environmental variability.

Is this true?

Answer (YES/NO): YES